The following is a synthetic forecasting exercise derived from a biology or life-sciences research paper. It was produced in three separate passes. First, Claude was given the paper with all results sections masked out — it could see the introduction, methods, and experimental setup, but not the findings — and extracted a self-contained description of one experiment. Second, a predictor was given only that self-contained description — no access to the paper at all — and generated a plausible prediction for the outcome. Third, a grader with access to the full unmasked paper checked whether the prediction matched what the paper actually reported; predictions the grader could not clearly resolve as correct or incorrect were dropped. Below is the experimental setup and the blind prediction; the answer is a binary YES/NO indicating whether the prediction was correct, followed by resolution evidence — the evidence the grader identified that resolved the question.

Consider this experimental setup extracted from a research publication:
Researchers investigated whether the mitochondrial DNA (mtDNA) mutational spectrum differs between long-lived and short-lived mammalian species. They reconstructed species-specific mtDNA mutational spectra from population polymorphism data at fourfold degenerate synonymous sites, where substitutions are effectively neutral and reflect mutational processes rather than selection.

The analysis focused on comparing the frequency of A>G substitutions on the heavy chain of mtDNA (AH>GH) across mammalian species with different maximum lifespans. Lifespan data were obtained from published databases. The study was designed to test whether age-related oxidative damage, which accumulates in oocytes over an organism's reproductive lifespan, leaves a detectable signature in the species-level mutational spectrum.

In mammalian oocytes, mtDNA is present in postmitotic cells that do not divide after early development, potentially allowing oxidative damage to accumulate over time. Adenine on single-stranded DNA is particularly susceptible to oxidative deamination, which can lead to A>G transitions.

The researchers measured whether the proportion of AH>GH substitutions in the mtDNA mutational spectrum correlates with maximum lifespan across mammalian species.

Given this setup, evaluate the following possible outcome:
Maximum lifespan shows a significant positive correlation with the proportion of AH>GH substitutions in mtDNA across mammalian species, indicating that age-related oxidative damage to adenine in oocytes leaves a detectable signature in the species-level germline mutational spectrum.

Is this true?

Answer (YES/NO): YES